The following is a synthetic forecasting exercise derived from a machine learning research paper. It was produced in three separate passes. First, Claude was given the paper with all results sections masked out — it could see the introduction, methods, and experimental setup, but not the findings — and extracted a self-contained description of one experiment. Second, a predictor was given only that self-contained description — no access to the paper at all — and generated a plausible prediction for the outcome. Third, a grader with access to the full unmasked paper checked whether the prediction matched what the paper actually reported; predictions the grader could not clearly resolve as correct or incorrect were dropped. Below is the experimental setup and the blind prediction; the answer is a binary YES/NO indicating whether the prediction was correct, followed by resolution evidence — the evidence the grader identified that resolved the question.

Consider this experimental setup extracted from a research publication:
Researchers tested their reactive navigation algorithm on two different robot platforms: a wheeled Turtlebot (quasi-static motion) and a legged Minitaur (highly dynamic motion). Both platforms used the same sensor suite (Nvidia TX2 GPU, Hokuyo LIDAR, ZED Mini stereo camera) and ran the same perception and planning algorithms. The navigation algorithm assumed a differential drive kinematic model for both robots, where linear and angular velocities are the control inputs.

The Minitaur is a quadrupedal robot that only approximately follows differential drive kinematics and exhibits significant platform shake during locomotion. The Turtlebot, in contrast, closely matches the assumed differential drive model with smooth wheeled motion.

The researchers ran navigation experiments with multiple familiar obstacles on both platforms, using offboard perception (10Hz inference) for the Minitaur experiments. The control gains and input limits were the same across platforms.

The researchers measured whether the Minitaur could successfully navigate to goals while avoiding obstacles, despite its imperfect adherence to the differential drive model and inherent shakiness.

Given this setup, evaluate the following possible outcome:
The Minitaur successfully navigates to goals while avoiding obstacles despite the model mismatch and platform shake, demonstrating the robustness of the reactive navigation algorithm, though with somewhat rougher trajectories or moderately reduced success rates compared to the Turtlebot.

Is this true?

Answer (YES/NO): NO